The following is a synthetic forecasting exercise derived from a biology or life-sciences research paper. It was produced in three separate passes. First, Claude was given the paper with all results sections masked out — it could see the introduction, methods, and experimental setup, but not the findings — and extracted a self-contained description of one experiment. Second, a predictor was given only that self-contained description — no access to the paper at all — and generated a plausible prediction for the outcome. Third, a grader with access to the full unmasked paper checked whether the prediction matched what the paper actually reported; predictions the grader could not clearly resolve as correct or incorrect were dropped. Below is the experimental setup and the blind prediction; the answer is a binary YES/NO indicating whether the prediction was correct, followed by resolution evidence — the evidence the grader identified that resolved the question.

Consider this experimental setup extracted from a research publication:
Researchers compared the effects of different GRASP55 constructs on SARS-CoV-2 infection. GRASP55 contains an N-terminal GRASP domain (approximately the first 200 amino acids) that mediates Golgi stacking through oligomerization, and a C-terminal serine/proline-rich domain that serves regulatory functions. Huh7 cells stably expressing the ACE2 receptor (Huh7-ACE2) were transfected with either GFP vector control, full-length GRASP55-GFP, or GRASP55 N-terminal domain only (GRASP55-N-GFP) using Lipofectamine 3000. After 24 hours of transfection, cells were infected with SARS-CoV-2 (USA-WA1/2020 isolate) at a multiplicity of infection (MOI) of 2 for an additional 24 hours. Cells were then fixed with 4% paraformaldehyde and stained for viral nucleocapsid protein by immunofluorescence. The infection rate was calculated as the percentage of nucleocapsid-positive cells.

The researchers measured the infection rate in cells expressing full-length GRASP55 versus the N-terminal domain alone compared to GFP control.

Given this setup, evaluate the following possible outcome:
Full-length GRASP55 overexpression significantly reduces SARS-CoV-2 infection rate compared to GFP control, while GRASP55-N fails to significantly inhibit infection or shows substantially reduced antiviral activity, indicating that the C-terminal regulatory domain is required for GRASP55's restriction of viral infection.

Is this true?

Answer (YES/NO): NO